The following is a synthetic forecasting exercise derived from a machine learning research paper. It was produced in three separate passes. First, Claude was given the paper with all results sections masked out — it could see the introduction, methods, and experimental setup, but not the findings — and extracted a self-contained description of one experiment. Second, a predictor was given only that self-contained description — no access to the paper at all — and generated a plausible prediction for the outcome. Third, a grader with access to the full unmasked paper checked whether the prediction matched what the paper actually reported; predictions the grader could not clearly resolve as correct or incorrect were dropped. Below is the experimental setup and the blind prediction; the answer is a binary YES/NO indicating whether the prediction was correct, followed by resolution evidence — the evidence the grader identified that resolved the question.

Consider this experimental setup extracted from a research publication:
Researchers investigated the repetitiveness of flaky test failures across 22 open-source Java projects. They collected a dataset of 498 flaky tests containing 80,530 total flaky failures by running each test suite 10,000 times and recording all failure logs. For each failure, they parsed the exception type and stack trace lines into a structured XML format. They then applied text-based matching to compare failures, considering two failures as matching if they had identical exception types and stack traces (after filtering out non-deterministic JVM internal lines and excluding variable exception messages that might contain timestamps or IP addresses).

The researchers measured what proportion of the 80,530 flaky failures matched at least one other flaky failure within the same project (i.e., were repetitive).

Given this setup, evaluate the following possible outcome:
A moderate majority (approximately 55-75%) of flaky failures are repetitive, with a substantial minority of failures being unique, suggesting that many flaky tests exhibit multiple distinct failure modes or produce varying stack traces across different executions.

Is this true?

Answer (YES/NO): NO